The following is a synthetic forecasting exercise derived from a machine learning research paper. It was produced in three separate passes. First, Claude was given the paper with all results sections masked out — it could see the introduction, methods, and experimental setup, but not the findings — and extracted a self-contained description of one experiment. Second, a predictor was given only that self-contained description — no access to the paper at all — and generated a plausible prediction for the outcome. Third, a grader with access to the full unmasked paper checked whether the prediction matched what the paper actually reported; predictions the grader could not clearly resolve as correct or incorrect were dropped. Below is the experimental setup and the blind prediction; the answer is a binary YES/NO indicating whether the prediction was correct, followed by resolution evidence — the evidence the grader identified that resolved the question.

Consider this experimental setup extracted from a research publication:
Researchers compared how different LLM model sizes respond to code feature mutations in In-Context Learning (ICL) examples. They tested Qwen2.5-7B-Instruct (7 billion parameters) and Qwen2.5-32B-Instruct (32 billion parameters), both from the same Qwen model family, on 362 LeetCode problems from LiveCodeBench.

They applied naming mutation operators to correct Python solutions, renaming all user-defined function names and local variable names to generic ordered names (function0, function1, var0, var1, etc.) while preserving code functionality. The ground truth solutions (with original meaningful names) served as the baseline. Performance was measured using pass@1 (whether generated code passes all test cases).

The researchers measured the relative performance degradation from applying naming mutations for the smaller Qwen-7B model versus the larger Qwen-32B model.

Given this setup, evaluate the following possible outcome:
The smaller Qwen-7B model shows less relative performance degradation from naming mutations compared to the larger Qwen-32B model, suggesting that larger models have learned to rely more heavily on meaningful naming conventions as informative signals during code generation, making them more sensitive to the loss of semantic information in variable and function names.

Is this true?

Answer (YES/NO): NO